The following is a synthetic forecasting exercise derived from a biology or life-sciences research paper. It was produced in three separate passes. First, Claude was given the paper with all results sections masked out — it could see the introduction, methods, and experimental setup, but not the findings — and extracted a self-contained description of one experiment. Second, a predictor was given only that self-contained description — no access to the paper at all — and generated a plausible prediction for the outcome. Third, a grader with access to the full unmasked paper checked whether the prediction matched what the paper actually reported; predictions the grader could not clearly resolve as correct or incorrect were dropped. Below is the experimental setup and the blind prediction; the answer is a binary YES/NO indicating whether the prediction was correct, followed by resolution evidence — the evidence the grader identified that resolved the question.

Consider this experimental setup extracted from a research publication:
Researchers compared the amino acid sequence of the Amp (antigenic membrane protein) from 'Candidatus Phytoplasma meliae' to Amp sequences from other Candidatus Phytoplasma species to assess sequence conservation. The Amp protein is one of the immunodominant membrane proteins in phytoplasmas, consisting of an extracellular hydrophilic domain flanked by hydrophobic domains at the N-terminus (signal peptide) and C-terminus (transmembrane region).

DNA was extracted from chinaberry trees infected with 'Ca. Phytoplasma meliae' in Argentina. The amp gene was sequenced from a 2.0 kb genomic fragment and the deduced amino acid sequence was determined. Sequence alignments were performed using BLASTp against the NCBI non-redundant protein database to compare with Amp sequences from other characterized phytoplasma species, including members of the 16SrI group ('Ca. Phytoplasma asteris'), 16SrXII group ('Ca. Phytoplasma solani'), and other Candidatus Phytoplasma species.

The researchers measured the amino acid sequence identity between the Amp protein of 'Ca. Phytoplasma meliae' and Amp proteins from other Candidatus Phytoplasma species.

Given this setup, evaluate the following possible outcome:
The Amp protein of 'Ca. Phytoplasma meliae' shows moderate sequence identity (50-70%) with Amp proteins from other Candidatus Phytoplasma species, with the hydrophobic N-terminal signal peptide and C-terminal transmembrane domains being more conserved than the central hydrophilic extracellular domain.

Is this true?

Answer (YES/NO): NO